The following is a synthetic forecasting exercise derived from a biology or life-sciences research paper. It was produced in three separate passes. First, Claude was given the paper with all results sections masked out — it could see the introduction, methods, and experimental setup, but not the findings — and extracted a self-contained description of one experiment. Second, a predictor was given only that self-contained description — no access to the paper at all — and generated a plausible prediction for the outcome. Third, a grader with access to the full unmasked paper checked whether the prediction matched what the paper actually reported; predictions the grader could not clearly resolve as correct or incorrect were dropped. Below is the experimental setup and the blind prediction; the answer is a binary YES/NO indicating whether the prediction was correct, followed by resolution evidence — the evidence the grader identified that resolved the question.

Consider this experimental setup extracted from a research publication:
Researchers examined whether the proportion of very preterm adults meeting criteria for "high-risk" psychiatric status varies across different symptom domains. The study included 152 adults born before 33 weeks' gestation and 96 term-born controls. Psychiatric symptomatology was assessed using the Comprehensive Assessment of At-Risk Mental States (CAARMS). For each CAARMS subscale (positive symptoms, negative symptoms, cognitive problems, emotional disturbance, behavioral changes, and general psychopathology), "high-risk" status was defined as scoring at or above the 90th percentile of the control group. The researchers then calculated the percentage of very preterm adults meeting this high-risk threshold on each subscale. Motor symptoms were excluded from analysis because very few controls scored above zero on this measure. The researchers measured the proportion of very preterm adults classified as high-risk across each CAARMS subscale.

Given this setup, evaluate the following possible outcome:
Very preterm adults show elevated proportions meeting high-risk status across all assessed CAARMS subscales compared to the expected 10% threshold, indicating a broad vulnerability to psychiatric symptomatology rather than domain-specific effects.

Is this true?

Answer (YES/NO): NO